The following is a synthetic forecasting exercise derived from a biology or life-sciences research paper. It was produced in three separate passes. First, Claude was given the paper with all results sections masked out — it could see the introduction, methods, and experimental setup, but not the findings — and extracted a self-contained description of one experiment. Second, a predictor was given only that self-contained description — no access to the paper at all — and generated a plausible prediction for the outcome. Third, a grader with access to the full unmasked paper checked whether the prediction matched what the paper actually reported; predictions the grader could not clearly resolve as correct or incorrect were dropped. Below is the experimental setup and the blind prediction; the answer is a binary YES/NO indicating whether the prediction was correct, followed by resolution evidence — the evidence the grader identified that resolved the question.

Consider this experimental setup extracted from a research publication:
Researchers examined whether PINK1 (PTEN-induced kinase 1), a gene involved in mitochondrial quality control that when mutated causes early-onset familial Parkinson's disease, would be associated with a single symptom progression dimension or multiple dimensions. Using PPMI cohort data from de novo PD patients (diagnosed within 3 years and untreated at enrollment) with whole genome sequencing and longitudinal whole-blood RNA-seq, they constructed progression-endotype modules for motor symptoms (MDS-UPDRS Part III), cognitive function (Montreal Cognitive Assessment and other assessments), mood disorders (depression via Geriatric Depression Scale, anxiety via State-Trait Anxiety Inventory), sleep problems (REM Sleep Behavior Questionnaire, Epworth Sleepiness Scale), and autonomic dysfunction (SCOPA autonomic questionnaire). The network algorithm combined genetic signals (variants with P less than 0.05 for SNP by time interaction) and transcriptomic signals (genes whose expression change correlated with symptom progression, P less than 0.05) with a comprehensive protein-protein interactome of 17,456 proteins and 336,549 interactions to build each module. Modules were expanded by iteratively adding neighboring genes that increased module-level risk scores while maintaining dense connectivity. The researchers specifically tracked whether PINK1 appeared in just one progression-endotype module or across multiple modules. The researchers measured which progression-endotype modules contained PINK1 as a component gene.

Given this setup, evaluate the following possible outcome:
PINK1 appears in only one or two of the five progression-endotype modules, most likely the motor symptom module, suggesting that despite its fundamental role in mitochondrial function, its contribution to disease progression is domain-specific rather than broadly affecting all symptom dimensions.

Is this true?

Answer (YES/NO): YES